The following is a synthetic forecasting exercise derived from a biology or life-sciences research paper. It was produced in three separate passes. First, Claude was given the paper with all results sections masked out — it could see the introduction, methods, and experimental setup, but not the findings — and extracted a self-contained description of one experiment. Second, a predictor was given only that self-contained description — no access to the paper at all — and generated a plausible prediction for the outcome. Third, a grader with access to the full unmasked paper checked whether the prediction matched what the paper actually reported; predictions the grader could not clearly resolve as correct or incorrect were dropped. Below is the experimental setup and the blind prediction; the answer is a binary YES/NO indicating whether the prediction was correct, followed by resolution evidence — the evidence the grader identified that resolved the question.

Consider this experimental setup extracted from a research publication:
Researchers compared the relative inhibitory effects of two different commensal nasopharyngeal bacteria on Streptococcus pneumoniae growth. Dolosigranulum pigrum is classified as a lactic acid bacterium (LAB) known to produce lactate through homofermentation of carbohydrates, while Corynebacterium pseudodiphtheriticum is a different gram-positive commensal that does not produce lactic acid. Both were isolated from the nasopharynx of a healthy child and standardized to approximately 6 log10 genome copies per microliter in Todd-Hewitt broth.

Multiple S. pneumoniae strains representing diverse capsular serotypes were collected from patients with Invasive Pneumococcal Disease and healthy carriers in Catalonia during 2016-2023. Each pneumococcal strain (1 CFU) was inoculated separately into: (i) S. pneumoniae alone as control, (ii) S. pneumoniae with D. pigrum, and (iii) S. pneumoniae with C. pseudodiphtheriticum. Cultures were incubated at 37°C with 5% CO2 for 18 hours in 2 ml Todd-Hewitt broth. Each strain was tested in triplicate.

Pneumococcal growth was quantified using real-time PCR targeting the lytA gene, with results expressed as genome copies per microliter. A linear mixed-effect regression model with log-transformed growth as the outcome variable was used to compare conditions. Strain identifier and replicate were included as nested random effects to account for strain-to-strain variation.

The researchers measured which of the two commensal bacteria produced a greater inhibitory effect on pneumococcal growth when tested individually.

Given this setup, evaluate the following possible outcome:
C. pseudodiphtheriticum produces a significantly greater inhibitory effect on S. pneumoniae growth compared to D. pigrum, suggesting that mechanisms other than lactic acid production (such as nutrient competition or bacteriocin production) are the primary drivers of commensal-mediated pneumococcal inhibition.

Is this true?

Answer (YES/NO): NO